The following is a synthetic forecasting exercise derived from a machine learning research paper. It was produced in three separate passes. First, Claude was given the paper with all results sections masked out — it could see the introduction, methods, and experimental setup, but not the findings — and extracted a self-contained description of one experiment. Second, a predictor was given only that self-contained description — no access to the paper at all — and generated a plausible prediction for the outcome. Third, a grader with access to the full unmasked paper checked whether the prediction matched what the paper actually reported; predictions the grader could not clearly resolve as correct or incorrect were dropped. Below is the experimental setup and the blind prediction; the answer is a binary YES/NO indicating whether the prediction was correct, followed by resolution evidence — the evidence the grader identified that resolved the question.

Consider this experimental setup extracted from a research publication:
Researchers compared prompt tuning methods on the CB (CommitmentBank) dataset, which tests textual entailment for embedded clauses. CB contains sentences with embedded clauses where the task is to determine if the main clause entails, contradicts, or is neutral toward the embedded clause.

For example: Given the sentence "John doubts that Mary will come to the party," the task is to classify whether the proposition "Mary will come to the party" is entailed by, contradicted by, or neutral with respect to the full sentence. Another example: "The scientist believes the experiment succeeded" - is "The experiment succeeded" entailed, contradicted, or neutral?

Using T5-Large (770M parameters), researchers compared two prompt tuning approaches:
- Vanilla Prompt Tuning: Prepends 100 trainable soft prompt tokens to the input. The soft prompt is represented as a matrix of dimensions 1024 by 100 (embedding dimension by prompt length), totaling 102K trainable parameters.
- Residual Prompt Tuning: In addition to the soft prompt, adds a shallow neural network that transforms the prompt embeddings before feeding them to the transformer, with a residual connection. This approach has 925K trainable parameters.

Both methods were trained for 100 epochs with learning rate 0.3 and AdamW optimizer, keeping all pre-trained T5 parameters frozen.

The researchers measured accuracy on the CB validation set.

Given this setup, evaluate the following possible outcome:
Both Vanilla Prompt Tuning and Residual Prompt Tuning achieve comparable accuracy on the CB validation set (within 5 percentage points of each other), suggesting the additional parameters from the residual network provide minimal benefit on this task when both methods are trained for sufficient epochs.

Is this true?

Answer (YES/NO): YES